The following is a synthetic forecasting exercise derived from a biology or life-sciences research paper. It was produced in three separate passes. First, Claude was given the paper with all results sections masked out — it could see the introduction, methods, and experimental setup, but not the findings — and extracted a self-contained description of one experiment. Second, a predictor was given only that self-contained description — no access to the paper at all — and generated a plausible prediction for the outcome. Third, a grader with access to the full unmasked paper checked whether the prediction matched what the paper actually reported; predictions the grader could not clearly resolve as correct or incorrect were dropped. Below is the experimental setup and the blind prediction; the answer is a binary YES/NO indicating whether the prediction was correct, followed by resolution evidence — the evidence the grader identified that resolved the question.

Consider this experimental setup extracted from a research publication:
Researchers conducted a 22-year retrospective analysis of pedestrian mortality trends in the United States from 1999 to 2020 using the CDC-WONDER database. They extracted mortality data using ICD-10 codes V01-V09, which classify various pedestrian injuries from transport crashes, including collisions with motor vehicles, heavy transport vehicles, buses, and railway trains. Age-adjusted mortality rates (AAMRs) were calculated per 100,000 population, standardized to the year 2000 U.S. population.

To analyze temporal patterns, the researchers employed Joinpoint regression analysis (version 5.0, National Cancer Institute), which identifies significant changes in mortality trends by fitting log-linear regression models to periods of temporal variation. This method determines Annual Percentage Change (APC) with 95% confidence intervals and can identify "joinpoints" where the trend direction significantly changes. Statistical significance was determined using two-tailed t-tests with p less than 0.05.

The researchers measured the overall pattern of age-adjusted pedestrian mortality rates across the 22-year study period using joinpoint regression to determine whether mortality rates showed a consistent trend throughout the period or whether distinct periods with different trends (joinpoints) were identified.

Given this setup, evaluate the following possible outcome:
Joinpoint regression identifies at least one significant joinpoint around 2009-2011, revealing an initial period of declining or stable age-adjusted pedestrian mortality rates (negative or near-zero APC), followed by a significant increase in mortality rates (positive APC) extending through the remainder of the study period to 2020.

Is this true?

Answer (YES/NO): YES